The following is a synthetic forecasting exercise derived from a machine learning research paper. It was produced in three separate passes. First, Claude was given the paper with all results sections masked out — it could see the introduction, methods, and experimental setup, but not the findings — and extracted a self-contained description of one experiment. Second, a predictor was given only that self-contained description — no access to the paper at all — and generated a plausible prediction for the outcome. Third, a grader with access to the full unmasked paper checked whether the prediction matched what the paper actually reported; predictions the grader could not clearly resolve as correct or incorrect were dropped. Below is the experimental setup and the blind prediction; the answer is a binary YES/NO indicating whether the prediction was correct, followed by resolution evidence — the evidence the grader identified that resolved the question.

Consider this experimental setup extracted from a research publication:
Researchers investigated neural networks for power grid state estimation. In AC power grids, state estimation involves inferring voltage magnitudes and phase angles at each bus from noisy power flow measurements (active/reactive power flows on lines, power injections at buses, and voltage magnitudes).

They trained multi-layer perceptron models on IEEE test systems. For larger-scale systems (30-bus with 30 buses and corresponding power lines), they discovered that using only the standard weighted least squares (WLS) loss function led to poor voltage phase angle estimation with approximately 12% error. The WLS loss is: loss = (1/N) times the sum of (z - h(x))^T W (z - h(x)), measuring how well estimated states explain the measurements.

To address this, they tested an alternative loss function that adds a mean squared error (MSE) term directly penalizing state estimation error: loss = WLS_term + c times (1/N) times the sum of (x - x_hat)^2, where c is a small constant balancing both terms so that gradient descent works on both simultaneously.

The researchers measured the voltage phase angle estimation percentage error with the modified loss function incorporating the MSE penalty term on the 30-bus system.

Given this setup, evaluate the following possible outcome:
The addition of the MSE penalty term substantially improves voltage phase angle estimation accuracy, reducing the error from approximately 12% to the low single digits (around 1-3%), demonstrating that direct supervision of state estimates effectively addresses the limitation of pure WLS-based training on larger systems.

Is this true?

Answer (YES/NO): YES